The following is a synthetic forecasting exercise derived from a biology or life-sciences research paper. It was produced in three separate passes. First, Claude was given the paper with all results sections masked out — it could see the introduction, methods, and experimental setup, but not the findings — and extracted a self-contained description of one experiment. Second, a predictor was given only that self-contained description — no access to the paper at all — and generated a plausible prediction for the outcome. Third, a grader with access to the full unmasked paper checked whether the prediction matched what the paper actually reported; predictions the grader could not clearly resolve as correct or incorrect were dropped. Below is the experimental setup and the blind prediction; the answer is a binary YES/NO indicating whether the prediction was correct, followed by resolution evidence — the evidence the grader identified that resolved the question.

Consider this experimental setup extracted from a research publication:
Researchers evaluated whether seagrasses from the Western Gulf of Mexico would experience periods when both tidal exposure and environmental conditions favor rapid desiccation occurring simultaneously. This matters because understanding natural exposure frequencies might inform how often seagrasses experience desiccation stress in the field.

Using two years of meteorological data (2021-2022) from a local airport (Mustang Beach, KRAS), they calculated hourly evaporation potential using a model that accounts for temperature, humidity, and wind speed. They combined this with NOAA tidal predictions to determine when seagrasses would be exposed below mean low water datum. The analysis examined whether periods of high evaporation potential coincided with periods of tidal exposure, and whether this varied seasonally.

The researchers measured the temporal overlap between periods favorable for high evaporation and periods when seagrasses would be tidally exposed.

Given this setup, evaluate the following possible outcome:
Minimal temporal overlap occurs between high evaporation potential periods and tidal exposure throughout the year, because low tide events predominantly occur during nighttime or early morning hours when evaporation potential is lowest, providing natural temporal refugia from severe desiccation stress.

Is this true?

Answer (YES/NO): NO